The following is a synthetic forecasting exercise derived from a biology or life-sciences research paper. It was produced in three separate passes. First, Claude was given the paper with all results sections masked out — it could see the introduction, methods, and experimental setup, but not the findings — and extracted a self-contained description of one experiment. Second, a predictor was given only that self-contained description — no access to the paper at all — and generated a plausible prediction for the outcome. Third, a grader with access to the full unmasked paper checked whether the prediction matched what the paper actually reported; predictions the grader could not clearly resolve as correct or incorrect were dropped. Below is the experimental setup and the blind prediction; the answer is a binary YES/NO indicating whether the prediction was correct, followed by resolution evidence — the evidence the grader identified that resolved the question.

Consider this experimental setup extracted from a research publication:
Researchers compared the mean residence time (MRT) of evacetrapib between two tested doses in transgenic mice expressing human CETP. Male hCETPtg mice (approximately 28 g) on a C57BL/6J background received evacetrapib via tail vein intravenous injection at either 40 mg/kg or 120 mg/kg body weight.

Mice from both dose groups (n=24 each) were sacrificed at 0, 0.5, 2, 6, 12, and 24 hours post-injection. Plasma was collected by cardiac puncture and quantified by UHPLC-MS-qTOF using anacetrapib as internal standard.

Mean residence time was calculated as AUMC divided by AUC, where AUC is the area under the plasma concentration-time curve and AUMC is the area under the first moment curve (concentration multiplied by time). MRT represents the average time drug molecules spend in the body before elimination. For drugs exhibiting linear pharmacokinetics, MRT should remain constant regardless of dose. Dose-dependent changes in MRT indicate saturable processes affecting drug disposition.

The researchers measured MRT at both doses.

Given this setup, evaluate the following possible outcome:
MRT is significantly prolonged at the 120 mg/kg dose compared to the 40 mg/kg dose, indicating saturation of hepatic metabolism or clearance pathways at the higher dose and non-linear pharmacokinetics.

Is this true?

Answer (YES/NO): NO